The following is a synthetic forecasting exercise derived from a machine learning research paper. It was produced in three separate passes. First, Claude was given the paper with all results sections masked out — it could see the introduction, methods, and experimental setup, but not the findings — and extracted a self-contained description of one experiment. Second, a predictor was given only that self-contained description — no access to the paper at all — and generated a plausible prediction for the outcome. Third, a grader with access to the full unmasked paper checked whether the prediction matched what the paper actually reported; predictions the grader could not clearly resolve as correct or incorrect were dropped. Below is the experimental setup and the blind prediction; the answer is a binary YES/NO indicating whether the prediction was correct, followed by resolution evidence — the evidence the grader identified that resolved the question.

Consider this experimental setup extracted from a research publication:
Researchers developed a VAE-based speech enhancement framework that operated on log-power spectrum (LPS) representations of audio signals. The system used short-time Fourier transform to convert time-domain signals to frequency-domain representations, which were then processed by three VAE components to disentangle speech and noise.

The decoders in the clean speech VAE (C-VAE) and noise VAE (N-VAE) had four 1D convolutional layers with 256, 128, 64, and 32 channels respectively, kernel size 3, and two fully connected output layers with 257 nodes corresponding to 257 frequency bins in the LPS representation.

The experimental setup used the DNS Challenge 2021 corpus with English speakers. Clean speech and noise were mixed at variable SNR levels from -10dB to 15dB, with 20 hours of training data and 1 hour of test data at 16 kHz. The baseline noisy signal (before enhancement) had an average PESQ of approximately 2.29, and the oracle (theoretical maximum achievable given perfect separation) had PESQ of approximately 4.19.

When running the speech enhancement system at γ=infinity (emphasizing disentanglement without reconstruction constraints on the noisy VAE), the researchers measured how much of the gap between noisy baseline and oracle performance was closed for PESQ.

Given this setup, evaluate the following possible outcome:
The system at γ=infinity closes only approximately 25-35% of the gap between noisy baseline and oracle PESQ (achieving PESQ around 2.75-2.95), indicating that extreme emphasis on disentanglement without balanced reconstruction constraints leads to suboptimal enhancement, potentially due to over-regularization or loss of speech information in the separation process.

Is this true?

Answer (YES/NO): NO